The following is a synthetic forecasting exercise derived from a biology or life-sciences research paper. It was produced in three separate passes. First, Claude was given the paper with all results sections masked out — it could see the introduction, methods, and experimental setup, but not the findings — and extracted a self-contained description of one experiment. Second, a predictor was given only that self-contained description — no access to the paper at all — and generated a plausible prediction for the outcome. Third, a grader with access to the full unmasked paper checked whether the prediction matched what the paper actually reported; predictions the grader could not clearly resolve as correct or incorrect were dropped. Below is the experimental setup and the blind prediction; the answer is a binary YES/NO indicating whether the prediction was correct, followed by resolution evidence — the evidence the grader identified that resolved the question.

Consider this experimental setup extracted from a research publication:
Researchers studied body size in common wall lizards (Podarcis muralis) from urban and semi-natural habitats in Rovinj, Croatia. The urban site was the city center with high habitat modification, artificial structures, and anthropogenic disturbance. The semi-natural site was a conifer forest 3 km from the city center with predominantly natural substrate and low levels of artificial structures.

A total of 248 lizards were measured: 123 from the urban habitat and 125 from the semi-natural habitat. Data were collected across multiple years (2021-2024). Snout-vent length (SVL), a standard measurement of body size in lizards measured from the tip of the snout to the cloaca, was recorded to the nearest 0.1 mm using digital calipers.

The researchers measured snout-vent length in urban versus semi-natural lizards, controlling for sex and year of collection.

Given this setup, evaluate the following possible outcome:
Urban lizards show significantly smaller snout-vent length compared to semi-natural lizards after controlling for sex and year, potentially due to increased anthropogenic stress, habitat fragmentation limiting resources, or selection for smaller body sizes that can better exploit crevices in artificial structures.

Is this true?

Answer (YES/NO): YES